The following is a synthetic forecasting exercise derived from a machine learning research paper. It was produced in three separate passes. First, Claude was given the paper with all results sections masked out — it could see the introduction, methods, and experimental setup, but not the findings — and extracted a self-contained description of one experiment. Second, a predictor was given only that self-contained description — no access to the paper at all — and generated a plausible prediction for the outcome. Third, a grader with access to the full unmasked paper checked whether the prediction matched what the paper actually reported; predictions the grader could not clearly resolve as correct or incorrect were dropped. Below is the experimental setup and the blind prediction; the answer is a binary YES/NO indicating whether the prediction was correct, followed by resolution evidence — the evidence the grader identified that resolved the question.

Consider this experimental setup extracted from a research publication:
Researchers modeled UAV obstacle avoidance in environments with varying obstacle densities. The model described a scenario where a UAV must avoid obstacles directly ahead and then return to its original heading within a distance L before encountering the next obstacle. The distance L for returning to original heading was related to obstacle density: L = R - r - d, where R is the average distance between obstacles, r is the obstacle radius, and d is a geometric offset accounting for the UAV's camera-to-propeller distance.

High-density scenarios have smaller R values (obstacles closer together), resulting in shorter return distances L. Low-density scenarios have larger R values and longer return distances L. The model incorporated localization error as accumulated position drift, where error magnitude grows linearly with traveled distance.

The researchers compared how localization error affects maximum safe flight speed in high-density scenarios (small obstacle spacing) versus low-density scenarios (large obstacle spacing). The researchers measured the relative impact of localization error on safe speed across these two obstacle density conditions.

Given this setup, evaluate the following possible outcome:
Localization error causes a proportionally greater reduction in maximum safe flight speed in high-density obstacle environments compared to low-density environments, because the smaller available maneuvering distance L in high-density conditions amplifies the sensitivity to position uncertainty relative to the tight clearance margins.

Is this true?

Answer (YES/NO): YES